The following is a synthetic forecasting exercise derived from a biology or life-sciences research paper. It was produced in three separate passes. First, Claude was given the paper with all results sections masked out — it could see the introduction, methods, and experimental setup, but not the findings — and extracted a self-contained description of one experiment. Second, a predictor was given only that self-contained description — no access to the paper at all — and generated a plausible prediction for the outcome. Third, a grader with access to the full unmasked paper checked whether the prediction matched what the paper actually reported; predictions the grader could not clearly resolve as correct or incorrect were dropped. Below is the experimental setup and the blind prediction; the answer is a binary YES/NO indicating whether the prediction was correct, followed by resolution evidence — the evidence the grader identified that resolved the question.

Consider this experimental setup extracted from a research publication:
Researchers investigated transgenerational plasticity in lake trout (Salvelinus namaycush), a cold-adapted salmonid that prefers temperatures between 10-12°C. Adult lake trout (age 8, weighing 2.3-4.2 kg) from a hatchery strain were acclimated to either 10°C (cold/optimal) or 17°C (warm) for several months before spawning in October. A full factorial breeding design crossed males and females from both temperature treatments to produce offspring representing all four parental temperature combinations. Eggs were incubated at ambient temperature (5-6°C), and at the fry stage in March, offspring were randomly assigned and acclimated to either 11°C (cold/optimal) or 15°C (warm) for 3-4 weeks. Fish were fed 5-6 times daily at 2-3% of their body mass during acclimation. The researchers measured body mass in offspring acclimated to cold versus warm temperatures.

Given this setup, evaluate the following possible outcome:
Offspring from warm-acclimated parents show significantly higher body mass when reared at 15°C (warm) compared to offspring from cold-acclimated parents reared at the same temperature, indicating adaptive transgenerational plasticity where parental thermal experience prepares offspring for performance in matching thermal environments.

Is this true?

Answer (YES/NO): NO